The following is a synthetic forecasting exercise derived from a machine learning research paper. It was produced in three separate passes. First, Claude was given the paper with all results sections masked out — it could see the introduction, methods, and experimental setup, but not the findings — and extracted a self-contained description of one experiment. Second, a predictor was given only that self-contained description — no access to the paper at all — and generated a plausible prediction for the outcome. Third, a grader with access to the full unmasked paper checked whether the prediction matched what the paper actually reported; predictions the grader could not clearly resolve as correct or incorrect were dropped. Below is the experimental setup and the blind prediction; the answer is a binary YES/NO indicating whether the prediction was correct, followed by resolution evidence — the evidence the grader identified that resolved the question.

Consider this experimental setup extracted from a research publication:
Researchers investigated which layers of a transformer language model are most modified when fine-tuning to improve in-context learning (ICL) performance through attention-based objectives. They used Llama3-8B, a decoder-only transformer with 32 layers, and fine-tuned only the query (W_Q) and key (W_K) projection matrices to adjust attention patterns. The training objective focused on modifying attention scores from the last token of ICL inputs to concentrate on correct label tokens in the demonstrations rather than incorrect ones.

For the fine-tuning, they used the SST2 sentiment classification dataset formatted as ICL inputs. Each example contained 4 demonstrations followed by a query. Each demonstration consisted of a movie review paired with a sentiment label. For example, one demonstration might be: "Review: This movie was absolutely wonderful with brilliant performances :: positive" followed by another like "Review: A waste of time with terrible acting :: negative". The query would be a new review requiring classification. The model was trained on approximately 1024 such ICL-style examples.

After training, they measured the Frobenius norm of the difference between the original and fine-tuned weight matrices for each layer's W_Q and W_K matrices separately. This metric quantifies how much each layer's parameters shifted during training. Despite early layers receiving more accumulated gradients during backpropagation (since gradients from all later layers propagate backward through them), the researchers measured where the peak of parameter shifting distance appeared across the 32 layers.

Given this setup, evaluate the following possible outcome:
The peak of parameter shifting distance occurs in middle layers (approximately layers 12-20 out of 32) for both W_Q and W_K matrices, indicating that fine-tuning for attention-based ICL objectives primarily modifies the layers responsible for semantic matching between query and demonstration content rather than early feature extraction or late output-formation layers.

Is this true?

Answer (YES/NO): NO